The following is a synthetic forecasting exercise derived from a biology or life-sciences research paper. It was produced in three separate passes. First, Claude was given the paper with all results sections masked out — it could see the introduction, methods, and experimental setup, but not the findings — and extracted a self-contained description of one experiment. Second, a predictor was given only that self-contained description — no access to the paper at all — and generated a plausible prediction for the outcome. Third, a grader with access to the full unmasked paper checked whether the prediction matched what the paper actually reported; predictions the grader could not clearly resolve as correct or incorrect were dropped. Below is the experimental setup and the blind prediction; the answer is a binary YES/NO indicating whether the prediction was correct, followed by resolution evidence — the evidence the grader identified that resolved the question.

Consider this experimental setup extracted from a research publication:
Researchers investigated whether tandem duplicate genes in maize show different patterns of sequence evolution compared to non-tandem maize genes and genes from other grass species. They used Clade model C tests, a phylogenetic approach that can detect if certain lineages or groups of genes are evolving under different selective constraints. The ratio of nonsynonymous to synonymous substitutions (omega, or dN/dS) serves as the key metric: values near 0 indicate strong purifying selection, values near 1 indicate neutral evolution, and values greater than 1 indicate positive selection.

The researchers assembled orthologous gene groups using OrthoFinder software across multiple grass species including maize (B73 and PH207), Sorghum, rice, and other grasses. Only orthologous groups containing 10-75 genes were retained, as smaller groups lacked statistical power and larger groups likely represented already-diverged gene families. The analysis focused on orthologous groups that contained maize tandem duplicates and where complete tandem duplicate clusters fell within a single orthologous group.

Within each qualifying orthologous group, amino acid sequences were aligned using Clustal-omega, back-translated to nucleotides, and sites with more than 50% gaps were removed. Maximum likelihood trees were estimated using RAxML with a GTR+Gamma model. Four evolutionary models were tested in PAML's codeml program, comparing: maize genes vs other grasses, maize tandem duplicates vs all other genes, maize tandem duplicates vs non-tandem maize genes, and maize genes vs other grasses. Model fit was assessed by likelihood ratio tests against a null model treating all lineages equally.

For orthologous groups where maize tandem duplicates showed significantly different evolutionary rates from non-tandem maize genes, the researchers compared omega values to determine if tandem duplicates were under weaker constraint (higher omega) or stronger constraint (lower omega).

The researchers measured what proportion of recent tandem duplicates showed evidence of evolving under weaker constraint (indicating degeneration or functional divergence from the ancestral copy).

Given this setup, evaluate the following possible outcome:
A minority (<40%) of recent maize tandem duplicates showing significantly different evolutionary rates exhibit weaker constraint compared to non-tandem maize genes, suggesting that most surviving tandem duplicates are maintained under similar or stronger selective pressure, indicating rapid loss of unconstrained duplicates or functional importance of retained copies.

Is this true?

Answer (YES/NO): YES